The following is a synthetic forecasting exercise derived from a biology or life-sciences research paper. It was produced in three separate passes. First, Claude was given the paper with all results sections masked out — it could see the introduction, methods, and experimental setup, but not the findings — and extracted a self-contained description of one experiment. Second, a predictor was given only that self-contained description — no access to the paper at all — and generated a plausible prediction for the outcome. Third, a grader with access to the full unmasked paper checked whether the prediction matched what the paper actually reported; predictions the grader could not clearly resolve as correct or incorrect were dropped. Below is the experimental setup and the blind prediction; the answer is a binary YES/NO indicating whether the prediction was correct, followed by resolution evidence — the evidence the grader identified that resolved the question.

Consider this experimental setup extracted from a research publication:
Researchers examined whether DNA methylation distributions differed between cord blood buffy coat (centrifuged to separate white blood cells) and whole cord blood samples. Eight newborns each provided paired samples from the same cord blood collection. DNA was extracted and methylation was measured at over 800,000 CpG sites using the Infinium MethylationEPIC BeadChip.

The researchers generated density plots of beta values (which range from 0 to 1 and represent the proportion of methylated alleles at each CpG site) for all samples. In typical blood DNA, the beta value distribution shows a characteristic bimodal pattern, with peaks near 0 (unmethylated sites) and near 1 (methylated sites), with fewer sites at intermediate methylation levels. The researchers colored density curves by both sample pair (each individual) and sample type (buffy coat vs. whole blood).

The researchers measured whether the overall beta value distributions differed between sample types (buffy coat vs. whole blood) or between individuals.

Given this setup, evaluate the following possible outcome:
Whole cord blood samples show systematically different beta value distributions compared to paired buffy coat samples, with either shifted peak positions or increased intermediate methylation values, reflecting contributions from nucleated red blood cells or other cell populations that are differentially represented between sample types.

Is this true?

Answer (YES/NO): NO